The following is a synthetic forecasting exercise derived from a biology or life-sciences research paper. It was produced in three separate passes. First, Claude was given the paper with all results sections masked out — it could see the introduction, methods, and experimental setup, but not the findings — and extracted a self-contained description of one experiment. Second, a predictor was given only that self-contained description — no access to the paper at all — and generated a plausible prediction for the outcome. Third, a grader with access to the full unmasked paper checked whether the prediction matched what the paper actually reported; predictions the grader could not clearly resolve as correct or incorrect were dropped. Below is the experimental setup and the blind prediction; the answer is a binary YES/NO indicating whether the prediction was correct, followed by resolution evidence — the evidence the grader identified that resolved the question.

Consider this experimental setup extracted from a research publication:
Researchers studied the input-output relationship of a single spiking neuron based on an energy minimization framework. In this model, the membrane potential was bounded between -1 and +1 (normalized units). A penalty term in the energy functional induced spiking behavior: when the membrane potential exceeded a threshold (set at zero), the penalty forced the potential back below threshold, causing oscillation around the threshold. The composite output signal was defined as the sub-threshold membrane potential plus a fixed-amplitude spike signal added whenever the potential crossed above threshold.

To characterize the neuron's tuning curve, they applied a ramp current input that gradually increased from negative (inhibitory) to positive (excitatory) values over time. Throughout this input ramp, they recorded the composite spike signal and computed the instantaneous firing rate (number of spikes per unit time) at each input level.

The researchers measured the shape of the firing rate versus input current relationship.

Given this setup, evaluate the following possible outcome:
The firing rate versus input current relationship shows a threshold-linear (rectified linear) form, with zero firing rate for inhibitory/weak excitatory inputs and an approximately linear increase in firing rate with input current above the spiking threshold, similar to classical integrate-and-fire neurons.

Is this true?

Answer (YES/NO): NO